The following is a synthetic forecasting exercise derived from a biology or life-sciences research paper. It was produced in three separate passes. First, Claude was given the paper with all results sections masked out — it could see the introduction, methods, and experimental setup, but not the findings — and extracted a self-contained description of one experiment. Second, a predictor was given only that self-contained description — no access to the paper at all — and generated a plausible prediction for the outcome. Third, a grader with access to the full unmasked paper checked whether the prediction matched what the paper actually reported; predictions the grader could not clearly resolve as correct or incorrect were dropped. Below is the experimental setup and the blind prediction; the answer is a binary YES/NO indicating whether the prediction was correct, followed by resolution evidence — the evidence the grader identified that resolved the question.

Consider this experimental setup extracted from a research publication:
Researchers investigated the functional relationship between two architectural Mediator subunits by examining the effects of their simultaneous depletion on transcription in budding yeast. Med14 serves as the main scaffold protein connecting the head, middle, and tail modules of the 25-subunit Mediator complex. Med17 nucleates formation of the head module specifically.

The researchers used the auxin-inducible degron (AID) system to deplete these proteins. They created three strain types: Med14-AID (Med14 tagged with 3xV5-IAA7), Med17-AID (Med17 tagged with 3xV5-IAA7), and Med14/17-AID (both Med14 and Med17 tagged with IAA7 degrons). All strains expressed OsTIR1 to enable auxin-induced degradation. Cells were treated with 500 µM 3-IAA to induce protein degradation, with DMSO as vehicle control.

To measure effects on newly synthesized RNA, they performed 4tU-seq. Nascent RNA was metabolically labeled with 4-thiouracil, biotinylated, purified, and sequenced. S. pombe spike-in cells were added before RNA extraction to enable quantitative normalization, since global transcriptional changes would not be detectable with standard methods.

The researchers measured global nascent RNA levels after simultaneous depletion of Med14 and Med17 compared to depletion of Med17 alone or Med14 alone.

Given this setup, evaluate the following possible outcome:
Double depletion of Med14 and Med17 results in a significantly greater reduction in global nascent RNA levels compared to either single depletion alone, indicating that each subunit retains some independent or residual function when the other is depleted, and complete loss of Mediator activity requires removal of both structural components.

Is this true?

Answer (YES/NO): NO